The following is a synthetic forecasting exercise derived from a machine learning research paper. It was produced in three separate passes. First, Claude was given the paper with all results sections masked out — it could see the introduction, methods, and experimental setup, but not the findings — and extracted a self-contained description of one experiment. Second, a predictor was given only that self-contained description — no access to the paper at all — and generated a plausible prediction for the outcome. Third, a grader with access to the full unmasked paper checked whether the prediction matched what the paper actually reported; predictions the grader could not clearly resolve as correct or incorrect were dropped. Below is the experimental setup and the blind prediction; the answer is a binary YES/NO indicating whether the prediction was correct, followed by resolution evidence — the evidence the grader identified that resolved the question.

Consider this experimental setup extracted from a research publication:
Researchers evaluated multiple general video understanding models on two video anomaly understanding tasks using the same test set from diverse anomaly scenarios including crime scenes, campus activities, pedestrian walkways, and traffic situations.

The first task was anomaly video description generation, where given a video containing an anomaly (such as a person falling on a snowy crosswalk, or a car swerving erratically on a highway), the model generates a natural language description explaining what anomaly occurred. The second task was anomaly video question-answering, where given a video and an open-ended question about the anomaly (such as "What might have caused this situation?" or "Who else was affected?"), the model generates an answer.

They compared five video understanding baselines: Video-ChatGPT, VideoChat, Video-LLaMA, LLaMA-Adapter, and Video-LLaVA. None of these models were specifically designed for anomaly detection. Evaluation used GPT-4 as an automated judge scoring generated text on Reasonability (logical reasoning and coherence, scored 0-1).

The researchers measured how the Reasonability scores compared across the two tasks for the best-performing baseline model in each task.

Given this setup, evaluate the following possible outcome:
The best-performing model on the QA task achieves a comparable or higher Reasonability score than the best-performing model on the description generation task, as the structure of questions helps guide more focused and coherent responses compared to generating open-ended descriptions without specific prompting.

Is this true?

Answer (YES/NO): YES